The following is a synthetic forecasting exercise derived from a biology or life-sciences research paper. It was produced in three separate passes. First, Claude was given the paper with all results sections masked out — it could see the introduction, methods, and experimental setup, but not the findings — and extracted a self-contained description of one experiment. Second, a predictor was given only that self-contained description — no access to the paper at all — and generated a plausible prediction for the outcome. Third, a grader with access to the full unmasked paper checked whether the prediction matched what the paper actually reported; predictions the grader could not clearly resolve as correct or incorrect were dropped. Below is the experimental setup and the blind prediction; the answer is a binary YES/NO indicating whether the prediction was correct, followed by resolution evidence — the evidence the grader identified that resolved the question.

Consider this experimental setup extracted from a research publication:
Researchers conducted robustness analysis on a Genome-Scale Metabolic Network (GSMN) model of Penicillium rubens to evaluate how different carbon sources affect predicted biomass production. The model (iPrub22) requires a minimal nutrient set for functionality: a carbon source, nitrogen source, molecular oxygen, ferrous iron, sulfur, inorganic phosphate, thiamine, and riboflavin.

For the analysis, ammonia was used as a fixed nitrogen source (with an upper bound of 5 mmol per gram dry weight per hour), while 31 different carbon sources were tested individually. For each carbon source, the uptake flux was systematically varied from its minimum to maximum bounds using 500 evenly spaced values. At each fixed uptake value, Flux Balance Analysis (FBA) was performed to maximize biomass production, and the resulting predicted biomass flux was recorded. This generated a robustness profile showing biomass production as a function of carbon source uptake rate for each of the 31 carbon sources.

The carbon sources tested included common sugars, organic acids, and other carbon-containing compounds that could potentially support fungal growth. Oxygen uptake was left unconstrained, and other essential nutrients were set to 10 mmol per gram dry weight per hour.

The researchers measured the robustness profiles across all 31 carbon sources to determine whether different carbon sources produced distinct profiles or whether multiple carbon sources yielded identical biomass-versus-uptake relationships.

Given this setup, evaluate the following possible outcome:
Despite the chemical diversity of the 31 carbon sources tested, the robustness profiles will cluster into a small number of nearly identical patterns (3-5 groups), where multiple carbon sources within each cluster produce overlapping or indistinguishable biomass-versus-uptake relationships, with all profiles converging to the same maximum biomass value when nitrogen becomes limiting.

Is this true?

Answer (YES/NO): NO